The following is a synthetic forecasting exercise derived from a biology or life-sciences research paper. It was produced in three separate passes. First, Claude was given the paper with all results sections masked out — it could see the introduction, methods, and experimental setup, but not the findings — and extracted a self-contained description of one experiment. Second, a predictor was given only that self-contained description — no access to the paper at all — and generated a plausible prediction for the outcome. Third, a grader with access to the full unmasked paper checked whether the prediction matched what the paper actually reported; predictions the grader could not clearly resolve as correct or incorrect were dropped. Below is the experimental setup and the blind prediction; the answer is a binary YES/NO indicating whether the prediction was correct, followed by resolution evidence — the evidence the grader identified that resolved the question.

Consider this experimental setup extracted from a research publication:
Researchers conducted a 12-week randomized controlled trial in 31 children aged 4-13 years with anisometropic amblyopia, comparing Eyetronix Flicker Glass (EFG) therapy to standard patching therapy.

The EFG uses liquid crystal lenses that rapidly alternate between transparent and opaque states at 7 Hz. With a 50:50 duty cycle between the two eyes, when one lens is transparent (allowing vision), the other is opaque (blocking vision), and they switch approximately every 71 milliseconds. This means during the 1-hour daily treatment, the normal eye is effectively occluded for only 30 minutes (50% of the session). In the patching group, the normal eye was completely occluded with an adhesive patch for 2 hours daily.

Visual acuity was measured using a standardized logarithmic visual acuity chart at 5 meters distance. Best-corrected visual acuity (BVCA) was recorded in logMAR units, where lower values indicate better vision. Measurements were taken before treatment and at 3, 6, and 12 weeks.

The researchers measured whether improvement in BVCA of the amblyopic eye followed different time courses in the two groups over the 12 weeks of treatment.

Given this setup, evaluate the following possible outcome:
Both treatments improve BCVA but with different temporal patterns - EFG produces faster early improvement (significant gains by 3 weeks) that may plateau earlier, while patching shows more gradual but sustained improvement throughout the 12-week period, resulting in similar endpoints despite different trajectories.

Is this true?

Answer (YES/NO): NO